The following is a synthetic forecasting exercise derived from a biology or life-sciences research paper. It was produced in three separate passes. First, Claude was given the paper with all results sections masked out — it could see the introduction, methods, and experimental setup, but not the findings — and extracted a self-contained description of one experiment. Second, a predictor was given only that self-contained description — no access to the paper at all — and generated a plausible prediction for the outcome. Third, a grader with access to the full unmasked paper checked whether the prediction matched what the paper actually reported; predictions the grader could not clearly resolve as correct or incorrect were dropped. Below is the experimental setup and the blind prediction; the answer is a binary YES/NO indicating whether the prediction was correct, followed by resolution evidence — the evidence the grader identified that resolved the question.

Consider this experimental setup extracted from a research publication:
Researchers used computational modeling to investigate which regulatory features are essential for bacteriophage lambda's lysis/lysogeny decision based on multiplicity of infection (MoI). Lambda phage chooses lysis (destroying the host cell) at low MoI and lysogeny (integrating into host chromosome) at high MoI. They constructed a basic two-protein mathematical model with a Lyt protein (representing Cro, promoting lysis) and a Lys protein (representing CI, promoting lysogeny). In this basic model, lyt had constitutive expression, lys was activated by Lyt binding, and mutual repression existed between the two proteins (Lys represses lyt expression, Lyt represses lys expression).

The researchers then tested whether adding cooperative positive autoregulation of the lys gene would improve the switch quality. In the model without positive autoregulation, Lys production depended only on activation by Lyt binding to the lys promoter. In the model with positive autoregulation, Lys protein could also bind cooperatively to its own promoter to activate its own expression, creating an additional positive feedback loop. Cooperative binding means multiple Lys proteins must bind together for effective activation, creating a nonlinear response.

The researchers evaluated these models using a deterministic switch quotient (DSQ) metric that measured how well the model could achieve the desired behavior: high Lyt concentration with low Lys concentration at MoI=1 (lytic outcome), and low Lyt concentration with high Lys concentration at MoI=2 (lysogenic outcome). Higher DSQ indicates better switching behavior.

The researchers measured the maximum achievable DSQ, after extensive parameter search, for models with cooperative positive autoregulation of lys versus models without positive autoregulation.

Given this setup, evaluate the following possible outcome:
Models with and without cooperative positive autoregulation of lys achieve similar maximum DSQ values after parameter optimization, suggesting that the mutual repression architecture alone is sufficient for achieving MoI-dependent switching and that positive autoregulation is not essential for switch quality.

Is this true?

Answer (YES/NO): NO